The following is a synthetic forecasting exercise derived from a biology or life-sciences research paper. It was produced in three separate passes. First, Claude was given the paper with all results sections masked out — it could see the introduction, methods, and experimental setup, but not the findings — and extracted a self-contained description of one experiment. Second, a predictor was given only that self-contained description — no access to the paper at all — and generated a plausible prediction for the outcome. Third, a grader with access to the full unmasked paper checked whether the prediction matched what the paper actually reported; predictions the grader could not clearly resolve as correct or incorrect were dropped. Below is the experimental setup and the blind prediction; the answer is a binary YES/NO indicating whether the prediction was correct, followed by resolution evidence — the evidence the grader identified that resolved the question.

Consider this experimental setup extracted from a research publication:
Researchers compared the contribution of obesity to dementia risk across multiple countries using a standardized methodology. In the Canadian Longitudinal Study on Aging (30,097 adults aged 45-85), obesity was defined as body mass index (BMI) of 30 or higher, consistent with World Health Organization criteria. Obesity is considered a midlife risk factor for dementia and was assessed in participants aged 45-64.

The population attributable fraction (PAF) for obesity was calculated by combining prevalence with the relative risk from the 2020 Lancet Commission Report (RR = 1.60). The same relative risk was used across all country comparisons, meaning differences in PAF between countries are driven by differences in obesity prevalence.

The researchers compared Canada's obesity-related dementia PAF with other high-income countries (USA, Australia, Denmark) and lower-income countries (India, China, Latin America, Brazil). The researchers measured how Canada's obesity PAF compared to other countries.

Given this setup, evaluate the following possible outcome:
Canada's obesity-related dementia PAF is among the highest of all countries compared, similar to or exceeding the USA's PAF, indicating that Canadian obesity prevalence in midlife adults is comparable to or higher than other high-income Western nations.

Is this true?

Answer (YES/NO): NO